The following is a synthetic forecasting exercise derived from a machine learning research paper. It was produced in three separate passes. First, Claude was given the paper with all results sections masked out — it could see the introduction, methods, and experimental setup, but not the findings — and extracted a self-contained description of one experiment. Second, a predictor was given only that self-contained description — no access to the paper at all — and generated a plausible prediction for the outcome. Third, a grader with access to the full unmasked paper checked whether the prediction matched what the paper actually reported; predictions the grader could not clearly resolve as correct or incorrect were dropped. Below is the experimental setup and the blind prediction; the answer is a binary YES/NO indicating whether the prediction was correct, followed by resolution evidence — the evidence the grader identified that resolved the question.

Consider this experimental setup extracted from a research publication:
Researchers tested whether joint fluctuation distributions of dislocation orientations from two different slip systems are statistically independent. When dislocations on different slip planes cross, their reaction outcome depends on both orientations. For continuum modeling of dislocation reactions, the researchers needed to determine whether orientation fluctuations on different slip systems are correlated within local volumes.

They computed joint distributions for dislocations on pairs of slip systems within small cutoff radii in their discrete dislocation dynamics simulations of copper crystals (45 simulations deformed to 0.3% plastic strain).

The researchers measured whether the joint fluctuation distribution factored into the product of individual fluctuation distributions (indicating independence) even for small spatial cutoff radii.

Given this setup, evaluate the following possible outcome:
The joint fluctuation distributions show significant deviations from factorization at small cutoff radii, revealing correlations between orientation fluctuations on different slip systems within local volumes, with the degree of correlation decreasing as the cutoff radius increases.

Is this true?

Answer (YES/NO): NO